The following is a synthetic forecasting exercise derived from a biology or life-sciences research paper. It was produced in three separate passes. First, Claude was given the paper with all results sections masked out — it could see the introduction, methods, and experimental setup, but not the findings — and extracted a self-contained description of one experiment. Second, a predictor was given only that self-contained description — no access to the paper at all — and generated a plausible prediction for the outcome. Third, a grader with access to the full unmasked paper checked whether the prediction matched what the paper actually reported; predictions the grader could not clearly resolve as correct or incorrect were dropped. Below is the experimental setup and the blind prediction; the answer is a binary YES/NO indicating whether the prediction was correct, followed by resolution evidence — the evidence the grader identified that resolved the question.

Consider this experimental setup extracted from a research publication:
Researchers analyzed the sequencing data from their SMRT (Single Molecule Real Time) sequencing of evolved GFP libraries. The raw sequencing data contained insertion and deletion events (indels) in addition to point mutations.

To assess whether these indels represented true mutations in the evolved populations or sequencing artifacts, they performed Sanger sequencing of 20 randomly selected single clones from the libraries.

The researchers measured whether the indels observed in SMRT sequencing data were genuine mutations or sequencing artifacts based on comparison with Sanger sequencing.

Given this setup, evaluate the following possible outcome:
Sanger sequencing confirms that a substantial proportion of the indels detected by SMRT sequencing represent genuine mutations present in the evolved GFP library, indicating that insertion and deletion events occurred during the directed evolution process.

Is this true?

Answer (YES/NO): NO